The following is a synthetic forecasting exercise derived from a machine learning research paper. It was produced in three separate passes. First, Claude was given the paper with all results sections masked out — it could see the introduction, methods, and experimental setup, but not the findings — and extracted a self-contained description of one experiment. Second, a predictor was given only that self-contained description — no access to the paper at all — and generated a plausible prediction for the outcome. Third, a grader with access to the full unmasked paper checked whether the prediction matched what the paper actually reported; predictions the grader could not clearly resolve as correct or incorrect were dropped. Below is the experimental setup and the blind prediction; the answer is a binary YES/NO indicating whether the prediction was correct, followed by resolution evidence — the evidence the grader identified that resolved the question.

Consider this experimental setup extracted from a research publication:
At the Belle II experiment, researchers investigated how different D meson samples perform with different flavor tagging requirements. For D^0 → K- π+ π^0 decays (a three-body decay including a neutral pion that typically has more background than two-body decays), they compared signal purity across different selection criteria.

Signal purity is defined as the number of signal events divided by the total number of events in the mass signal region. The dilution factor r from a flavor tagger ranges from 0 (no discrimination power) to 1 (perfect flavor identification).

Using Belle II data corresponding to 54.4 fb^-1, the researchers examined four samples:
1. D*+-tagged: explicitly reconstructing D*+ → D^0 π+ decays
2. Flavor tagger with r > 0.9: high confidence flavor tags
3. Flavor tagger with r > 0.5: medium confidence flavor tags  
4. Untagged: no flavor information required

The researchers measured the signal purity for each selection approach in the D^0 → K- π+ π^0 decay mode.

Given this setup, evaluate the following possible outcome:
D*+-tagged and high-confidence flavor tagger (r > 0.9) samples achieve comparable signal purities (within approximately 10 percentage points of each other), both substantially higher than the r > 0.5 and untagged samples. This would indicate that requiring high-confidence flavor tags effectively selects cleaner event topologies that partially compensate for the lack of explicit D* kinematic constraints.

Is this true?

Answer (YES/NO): NO